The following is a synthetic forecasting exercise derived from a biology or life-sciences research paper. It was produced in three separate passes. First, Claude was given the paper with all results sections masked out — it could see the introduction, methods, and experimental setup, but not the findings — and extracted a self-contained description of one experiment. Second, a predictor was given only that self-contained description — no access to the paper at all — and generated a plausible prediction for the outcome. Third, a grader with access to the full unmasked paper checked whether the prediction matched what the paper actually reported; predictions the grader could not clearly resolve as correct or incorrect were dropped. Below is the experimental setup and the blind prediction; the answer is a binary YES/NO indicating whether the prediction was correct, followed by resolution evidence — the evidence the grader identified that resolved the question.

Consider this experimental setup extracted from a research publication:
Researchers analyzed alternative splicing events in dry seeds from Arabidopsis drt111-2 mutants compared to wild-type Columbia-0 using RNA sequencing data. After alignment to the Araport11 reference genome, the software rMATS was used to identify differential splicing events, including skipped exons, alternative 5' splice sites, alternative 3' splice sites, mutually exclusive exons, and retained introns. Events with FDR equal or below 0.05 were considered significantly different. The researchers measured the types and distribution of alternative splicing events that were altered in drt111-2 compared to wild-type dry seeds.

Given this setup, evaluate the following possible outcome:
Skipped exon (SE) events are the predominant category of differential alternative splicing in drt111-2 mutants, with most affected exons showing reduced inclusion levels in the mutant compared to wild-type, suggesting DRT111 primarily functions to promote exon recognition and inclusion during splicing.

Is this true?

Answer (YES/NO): NO